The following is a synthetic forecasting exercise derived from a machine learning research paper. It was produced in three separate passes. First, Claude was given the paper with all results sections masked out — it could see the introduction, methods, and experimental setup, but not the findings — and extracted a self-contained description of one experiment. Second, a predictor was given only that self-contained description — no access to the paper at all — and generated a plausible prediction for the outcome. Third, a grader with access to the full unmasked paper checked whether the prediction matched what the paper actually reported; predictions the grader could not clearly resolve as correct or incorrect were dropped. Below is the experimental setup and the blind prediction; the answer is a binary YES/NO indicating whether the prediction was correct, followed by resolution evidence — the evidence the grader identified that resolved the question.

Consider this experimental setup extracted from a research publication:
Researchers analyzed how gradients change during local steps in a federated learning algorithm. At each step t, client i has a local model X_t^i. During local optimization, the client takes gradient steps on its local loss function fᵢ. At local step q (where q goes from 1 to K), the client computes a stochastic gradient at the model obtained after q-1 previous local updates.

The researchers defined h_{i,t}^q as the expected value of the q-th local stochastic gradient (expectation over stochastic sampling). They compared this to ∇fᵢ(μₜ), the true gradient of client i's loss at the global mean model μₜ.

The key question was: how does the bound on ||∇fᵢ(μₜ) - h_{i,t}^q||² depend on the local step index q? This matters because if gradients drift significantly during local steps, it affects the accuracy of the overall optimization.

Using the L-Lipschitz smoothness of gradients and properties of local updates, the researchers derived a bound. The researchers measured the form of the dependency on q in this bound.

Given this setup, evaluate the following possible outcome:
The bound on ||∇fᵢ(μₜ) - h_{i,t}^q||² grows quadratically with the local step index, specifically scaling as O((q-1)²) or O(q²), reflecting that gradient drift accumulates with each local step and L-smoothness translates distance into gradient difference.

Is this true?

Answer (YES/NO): YES